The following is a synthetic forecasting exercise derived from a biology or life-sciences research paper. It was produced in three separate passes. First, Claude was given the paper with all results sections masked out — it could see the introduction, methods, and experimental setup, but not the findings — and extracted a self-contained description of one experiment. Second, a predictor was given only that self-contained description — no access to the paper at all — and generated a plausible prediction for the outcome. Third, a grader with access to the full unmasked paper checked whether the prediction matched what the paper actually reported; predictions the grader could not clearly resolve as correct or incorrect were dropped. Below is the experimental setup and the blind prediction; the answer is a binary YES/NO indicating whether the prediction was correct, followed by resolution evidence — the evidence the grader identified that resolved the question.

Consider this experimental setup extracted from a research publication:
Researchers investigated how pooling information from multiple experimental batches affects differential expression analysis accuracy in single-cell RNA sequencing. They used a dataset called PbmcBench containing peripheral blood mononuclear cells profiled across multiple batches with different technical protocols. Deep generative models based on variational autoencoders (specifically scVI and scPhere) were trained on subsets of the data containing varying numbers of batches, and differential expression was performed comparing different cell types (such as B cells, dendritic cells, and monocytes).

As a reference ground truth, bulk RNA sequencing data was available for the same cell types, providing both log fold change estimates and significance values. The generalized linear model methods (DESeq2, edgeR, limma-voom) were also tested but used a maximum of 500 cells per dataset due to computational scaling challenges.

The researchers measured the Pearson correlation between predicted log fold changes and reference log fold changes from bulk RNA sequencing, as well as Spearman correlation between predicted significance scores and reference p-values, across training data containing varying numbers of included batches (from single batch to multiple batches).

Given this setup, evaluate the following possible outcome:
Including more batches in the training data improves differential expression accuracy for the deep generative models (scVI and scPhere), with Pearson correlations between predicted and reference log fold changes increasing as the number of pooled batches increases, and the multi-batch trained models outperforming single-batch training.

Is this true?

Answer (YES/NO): YES